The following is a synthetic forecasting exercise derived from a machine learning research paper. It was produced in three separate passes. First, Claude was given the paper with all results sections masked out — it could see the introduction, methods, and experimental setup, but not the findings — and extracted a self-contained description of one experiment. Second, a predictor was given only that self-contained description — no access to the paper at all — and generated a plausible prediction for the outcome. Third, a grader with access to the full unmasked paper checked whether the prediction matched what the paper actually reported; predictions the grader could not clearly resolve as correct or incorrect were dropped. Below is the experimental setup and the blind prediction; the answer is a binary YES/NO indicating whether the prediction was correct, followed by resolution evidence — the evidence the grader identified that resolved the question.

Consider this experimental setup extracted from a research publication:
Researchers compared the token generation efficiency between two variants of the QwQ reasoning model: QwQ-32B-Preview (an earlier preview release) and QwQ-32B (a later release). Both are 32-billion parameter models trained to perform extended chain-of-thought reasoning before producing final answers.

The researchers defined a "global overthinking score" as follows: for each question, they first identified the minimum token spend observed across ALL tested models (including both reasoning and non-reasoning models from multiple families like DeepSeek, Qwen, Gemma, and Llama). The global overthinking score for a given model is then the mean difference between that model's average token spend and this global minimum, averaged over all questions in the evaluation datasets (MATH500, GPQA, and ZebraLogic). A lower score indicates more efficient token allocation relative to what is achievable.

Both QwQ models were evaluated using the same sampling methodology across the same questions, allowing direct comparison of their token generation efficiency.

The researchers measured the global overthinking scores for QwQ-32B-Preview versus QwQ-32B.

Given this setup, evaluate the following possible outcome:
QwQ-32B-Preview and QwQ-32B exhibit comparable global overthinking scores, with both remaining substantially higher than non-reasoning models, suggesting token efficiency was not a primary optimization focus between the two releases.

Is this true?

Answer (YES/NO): NO